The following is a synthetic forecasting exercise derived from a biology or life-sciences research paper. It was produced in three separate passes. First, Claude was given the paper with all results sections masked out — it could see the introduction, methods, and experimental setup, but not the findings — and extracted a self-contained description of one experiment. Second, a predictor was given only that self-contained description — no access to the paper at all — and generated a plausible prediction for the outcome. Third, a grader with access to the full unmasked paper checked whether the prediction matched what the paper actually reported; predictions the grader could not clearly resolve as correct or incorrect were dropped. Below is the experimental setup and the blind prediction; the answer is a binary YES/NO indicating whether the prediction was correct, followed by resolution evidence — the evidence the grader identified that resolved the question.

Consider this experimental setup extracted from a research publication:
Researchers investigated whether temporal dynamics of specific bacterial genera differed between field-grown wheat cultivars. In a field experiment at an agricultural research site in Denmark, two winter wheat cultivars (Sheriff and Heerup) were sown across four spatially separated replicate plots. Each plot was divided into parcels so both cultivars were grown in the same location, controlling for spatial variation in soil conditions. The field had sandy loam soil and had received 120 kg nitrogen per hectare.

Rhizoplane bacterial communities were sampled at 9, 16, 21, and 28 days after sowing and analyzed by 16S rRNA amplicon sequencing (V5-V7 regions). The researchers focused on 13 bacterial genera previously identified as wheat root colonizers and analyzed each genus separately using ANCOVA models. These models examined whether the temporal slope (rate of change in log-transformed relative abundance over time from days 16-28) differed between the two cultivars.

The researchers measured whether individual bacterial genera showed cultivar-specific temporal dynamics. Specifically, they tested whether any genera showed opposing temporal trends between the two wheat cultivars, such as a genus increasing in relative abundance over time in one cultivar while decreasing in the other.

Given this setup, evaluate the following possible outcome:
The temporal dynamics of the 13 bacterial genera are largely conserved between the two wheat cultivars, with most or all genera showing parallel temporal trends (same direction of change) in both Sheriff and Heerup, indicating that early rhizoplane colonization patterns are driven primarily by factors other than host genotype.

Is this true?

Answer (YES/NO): NO